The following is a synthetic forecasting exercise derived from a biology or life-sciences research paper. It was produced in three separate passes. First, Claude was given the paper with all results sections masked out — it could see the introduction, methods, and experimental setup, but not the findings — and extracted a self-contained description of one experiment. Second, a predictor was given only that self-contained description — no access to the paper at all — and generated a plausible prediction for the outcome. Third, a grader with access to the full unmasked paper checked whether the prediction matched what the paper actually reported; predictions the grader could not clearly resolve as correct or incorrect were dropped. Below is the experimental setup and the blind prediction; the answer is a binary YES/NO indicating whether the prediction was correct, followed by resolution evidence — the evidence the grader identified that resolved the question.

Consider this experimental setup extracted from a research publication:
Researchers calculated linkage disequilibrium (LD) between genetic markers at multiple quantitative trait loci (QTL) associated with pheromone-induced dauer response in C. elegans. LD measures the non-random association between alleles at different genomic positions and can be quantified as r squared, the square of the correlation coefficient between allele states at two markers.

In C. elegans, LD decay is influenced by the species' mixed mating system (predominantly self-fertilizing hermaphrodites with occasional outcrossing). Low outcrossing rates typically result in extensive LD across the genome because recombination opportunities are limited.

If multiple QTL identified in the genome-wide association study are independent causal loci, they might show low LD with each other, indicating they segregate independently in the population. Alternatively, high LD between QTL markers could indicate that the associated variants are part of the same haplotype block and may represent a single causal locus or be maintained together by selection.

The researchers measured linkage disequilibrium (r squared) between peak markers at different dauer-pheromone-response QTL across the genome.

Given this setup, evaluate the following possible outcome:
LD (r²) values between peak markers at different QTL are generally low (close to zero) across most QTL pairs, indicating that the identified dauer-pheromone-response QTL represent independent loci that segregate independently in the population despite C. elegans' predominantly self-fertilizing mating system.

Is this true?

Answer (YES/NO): YES